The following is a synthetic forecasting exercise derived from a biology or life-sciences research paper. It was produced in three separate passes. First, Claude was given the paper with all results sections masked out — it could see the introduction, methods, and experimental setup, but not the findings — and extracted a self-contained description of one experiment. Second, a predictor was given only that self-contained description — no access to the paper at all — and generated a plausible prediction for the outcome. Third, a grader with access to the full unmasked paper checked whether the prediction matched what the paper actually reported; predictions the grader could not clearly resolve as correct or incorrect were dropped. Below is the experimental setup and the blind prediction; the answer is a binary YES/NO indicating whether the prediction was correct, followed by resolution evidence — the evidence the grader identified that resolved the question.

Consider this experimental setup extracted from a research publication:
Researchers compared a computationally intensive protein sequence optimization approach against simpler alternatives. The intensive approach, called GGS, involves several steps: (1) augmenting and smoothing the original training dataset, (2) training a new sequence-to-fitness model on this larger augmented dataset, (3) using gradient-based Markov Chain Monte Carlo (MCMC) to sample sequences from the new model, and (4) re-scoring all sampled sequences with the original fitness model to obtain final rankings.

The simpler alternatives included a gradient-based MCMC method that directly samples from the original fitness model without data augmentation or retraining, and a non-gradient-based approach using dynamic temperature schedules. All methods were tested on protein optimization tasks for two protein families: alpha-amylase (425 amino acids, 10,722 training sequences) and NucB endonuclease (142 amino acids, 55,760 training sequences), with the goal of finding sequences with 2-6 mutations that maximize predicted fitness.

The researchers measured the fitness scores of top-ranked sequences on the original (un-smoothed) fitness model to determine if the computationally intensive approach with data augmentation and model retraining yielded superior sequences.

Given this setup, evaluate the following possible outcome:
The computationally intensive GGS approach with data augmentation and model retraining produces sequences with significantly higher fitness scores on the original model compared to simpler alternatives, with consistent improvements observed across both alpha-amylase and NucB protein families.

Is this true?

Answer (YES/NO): NO